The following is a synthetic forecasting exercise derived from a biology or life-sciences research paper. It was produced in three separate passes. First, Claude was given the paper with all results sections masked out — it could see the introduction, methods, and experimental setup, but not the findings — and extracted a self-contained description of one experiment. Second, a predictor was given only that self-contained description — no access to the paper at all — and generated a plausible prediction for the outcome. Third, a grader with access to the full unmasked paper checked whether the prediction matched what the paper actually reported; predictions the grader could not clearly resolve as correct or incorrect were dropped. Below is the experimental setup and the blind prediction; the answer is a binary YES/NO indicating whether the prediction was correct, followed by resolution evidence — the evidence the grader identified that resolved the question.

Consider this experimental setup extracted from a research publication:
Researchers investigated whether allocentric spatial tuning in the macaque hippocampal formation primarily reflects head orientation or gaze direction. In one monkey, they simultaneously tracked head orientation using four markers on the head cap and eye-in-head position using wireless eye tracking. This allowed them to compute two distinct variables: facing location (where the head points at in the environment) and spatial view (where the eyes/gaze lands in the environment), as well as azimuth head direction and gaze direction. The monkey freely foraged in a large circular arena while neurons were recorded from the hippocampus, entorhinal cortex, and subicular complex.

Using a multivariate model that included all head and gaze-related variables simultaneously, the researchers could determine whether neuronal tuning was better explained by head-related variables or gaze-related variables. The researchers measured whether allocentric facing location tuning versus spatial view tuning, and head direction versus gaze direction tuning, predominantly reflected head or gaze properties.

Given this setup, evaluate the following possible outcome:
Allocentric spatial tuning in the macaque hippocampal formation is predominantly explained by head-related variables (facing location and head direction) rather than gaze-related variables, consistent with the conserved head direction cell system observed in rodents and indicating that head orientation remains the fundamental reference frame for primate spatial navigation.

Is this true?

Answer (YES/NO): YES